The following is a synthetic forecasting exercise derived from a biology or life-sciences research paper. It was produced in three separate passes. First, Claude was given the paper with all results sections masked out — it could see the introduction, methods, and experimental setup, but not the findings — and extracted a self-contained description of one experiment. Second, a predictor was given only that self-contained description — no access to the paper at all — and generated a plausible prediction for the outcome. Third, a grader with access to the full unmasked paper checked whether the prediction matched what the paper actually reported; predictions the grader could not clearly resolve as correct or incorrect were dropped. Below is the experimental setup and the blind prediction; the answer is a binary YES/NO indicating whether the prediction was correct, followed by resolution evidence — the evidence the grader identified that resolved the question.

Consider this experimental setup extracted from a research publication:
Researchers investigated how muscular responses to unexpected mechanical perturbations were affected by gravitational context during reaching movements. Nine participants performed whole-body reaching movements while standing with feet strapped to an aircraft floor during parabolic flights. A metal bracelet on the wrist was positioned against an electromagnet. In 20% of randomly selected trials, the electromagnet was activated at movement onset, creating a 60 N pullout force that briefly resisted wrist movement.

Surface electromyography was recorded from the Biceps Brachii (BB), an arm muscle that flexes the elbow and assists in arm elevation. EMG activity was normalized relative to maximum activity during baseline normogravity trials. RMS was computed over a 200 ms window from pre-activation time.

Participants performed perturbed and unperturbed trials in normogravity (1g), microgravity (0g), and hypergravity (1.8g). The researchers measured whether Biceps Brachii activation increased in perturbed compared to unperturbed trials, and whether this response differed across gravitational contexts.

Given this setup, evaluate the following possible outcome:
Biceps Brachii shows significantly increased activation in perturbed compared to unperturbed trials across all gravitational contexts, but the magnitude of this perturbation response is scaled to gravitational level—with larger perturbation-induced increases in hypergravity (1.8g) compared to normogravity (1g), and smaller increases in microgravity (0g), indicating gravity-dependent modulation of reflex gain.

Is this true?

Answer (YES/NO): NO